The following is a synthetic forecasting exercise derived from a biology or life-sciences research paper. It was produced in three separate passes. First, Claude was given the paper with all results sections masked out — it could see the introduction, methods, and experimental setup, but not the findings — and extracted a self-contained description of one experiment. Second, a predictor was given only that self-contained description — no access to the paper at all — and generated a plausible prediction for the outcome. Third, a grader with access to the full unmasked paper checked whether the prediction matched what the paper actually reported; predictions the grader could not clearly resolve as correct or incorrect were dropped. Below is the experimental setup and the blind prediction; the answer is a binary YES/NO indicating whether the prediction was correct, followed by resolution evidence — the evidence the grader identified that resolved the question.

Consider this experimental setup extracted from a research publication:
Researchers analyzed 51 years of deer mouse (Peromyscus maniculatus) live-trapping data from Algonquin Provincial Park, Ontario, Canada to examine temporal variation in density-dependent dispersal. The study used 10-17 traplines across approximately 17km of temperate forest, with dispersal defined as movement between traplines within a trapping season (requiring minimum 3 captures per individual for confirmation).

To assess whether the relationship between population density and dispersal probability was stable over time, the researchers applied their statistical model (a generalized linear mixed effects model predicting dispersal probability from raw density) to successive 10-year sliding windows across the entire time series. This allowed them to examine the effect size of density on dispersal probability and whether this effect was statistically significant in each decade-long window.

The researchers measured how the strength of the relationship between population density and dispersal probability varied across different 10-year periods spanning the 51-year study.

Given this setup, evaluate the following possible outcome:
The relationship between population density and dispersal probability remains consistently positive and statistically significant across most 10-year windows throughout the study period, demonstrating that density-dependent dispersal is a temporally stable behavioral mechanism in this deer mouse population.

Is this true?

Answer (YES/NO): NO